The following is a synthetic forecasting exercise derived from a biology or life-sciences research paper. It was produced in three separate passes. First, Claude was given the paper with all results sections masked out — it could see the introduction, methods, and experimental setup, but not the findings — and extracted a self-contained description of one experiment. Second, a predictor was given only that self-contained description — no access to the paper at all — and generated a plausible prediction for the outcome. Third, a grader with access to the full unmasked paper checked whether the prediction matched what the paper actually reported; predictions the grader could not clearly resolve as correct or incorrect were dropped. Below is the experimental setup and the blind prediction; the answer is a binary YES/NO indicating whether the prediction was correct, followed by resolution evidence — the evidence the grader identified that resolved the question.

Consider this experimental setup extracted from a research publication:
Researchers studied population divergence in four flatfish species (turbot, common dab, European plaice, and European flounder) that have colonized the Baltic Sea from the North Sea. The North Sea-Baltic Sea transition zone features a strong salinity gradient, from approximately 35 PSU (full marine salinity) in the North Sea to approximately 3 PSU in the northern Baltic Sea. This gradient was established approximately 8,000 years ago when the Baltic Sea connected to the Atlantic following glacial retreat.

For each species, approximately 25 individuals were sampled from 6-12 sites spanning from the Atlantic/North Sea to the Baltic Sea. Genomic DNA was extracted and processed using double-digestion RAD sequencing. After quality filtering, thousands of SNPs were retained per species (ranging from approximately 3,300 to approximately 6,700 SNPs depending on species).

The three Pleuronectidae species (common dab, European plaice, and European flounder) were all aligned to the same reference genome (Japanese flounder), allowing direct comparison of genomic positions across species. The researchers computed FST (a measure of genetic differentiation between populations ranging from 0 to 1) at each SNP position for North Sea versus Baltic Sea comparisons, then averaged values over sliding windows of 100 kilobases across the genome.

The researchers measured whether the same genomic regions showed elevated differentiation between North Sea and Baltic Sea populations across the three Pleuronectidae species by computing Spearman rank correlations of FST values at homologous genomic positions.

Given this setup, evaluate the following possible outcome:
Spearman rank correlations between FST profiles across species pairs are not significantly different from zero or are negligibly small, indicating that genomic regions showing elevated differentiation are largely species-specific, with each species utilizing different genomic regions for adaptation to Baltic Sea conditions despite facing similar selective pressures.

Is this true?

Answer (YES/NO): YES